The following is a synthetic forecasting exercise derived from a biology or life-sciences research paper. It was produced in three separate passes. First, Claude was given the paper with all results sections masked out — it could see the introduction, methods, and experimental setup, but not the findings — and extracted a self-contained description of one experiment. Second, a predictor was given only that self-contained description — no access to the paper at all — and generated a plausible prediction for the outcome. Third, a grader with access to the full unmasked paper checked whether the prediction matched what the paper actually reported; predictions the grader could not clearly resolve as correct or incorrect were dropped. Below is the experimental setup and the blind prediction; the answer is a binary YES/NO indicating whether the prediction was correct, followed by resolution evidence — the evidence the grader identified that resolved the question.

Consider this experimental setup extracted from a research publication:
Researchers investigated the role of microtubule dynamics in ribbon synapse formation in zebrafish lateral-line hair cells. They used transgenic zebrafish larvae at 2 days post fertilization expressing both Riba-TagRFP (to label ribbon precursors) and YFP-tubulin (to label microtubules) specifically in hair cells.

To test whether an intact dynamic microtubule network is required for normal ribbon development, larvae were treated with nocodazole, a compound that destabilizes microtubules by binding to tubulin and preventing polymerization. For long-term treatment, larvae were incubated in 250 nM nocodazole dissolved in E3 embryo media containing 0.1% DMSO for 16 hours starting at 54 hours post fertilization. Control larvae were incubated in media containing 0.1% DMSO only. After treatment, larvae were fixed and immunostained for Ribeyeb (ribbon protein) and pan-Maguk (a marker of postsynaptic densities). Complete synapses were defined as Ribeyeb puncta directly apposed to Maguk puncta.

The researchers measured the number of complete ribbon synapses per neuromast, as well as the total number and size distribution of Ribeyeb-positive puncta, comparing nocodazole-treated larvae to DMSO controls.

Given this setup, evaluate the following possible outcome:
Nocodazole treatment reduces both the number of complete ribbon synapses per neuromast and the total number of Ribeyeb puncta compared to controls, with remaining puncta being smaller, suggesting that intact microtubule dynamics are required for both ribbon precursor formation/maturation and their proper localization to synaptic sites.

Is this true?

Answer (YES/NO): NO